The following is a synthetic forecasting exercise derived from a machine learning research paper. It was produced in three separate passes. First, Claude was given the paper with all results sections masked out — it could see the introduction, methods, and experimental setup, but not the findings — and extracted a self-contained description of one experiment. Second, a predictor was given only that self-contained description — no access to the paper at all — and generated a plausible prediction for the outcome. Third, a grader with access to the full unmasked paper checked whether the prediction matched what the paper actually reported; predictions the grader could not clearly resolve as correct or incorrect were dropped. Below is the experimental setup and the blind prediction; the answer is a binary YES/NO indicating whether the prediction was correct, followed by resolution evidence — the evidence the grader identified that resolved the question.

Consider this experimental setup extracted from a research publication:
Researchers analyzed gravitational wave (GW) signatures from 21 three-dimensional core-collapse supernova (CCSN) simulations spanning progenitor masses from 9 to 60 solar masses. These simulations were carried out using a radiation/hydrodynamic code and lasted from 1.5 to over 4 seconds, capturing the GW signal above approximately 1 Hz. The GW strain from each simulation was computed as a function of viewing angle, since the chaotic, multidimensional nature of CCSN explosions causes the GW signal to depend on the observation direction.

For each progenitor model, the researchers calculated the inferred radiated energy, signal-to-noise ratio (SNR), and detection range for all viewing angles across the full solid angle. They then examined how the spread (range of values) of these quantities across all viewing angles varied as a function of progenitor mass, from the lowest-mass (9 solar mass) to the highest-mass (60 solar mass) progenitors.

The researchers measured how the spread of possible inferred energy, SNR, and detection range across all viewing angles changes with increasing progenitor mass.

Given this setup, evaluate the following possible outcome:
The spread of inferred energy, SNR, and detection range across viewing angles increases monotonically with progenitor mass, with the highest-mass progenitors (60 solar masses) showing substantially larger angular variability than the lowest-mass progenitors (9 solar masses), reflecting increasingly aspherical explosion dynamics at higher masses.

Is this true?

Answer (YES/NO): NO